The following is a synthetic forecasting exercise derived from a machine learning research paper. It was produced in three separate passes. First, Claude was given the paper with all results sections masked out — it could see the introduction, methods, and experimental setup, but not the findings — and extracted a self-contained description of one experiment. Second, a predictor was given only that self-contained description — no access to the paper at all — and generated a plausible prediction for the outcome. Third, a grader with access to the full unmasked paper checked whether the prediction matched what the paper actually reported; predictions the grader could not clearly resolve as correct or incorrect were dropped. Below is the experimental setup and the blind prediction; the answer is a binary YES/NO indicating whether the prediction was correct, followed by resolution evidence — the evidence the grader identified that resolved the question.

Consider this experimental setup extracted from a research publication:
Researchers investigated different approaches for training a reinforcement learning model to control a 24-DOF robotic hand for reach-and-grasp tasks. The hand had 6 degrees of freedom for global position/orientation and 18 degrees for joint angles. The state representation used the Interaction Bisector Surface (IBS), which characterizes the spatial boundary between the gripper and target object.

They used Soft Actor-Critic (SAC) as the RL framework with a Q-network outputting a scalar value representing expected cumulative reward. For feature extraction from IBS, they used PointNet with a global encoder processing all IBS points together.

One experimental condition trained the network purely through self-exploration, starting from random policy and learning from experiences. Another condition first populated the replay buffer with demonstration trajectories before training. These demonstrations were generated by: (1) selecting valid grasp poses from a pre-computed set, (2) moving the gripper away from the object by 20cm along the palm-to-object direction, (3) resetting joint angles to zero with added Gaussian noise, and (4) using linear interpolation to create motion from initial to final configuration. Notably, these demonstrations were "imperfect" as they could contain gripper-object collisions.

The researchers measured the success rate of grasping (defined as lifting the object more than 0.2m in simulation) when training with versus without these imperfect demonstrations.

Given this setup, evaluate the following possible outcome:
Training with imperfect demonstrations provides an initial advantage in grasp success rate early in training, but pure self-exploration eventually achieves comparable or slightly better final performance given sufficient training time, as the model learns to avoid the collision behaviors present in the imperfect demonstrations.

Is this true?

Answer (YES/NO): NO